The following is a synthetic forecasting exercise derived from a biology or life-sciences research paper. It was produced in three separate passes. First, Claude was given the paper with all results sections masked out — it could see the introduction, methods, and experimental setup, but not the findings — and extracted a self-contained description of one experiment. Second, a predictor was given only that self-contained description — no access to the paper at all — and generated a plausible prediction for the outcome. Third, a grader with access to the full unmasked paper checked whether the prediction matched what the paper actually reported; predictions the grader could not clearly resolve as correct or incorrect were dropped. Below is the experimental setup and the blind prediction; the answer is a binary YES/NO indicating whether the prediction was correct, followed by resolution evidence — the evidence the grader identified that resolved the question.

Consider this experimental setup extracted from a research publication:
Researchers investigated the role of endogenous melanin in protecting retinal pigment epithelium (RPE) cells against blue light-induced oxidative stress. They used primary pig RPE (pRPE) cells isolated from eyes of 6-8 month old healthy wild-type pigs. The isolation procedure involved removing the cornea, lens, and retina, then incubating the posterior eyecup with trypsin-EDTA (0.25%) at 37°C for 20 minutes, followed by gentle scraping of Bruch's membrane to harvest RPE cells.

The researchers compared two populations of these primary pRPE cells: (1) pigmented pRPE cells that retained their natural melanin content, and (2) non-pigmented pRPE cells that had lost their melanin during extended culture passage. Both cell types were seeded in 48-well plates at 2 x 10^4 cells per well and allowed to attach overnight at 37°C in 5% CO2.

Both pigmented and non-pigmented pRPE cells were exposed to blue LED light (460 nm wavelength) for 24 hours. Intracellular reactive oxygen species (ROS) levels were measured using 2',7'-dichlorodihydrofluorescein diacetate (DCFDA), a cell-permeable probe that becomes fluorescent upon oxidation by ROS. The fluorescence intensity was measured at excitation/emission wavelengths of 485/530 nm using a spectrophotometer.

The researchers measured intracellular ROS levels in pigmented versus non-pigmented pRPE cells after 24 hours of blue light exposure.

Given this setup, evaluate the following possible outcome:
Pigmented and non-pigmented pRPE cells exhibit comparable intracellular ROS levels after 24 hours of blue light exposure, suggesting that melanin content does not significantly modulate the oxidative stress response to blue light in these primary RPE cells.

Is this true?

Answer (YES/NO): NO